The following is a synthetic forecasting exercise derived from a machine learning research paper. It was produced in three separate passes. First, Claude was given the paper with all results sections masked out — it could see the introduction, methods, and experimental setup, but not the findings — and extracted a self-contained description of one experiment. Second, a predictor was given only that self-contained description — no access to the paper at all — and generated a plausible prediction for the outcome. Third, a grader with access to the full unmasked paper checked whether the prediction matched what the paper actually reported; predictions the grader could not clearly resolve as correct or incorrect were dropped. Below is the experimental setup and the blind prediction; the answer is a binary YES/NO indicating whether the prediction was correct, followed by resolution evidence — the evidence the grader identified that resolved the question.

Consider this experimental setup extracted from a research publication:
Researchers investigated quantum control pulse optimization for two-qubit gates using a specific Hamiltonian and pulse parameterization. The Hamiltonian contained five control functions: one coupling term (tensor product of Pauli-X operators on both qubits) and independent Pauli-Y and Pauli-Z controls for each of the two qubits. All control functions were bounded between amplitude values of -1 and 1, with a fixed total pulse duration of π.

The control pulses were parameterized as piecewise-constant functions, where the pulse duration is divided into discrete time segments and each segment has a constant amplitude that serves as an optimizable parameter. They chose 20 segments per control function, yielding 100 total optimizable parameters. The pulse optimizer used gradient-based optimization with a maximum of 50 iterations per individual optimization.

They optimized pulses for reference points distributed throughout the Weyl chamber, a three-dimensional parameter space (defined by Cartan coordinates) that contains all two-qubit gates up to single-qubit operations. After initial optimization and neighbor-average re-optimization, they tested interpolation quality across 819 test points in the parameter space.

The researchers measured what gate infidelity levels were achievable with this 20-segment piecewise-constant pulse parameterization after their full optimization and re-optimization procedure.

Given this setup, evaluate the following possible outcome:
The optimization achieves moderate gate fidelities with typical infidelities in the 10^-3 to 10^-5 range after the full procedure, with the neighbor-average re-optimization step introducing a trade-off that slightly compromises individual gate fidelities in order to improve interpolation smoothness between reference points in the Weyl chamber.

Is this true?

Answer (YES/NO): NO